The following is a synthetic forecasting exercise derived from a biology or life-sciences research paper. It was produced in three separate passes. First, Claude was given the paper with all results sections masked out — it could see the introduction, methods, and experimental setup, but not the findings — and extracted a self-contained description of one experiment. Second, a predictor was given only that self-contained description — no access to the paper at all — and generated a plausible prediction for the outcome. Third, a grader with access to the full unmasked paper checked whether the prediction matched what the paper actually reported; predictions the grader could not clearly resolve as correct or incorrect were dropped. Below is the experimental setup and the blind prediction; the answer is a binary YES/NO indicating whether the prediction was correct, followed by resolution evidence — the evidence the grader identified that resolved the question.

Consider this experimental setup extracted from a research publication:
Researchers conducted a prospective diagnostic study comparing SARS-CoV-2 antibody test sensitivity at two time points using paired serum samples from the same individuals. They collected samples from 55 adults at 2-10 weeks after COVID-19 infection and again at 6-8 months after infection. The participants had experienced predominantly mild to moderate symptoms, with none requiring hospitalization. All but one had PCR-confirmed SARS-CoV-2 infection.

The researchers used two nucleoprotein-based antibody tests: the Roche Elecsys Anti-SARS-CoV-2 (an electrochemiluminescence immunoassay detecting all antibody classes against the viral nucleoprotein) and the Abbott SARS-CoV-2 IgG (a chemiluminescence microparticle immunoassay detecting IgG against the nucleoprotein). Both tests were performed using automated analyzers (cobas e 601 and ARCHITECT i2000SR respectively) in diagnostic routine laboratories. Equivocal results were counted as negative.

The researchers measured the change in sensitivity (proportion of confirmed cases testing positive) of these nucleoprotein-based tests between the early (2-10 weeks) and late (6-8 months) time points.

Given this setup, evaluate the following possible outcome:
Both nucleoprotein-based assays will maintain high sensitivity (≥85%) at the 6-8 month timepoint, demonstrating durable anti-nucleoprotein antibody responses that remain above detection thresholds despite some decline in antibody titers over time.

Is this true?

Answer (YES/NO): NO